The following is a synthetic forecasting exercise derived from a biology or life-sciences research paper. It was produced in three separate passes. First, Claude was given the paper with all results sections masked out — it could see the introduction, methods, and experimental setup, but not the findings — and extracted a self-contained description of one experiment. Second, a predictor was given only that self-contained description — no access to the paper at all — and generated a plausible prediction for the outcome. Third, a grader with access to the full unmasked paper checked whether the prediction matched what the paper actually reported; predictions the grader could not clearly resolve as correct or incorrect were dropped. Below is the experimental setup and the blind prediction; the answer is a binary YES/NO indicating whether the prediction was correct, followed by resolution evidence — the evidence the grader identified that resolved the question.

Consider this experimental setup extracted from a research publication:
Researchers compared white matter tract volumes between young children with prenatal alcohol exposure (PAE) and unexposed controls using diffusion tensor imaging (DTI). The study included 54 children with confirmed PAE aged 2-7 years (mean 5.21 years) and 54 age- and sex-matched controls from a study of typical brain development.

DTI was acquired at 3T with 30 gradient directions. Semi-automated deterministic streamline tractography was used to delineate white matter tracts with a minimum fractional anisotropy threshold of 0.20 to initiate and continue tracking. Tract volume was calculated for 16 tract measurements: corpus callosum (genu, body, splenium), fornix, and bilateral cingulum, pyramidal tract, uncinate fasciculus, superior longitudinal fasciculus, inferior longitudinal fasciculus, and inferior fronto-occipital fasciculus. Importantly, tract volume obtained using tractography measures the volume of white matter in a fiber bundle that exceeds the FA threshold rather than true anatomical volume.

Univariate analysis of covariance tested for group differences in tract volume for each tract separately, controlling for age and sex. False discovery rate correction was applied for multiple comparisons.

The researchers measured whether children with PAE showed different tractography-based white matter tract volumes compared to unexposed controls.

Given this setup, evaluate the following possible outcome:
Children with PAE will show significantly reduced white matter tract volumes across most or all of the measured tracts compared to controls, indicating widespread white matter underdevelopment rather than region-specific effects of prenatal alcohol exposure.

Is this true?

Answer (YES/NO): NO